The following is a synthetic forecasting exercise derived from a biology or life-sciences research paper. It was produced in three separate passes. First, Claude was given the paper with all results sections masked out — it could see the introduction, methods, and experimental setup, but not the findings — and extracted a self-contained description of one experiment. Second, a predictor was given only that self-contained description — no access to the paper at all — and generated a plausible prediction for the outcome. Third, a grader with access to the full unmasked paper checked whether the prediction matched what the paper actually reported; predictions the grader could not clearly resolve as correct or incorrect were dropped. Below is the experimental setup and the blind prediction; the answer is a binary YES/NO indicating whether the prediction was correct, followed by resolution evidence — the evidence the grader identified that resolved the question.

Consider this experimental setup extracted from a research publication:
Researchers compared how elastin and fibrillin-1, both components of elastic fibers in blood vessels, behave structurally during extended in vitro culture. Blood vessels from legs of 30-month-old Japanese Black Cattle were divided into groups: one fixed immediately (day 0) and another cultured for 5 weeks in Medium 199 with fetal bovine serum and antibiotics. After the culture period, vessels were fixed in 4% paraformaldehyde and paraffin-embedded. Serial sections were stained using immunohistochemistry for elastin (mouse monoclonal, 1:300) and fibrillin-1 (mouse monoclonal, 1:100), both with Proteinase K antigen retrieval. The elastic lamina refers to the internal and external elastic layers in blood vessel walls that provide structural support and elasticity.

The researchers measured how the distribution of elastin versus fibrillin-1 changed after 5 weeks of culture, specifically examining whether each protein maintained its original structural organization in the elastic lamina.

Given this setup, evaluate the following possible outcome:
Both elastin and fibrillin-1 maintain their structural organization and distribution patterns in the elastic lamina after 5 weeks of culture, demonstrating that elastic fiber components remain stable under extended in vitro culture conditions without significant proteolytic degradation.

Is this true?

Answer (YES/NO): NO